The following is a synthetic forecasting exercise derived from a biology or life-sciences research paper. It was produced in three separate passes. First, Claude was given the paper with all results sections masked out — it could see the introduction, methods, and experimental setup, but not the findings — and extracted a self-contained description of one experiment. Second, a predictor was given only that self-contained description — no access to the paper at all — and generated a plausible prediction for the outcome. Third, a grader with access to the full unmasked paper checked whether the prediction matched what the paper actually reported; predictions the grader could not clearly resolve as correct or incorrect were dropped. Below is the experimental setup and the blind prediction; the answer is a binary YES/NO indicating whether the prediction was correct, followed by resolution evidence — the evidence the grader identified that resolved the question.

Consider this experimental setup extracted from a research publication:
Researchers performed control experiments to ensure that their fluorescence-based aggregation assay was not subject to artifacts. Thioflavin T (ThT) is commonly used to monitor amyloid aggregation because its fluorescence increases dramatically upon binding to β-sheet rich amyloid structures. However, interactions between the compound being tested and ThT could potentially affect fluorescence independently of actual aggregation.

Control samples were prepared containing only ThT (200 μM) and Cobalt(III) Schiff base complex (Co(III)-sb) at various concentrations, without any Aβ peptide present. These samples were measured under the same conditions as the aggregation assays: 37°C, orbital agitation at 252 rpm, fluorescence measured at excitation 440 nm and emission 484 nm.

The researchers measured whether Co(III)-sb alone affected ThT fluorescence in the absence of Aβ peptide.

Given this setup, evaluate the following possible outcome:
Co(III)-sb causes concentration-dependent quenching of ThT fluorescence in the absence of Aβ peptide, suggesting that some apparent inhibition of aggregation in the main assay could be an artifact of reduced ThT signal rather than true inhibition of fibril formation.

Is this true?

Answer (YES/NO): NO